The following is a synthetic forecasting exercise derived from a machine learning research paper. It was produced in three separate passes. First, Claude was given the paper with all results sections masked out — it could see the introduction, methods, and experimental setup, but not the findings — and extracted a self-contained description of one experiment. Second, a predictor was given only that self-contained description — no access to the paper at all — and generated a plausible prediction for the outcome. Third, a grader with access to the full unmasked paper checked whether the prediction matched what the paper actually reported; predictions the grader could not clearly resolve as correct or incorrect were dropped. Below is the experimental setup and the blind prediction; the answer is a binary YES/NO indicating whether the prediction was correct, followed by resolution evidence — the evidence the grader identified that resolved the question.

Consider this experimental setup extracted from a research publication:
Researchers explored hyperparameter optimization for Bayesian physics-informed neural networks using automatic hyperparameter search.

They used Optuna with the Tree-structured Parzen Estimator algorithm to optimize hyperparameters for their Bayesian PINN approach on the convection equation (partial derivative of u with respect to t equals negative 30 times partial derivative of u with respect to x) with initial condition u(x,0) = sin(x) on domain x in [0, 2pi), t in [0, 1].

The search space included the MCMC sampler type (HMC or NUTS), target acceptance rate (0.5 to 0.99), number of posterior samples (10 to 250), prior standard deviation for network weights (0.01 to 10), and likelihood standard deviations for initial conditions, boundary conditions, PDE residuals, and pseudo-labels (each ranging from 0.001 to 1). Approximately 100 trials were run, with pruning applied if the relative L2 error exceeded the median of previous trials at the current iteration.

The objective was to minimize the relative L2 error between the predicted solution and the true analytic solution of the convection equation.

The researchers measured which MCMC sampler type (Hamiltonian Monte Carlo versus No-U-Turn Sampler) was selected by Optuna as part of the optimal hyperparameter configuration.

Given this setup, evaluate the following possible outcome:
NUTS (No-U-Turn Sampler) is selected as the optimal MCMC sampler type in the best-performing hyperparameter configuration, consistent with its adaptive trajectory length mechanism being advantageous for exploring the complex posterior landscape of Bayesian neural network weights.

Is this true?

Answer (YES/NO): YES